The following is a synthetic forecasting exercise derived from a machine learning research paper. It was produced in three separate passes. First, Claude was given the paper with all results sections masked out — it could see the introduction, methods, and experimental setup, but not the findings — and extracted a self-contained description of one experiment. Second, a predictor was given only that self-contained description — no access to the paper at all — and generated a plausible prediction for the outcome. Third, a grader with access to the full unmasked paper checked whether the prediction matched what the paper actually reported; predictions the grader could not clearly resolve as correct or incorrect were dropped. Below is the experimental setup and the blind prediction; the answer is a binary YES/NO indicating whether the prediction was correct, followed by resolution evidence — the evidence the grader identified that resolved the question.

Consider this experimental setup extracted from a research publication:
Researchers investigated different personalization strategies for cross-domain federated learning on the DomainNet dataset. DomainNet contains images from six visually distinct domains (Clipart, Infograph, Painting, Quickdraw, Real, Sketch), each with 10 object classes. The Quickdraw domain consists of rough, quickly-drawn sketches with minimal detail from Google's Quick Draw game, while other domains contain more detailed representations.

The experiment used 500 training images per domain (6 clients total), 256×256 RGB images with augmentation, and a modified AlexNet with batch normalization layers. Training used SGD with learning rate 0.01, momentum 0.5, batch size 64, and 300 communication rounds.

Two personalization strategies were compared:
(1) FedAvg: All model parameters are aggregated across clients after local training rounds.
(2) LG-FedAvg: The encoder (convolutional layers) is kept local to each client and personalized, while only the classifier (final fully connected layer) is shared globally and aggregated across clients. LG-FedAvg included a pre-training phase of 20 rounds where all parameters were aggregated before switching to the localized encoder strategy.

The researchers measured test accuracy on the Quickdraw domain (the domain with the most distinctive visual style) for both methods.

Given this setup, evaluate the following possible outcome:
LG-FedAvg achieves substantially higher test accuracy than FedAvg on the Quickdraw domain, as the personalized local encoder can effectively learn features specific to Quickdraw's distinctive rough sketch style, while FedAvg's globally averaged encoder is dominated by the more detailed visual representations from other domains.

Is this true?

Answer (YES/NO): YES